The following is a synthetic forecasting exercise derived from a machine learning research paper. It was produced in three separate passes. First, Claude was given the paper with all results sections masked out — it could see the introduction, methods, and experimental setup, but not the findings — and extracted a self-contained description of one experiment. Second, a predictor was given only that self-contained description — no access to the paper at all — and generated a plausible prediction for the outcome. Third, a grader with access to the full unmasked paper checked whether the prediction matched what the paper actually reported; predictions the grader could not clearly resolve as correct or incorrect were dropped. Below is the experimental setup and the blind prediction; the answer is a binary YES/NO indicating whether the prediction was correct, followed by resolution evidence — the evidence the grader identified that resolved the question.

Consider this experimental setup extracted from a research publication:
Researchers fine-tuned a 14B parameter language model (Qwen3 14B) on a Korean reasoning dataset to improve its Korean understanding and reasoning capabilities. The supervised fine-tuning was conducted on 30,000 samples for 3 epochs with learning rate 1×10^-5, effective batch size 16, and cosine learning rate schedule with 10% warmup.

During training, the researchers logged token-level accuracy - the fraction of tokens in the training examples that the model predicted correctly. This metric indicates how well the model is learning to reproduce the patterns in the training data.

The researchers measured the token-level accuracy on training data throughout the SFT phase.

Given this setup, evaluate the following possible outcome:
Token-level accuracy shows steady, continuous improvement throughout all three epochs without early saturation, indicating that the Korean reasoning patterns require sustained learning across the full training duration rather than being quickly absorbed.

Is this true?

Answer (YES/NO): YES